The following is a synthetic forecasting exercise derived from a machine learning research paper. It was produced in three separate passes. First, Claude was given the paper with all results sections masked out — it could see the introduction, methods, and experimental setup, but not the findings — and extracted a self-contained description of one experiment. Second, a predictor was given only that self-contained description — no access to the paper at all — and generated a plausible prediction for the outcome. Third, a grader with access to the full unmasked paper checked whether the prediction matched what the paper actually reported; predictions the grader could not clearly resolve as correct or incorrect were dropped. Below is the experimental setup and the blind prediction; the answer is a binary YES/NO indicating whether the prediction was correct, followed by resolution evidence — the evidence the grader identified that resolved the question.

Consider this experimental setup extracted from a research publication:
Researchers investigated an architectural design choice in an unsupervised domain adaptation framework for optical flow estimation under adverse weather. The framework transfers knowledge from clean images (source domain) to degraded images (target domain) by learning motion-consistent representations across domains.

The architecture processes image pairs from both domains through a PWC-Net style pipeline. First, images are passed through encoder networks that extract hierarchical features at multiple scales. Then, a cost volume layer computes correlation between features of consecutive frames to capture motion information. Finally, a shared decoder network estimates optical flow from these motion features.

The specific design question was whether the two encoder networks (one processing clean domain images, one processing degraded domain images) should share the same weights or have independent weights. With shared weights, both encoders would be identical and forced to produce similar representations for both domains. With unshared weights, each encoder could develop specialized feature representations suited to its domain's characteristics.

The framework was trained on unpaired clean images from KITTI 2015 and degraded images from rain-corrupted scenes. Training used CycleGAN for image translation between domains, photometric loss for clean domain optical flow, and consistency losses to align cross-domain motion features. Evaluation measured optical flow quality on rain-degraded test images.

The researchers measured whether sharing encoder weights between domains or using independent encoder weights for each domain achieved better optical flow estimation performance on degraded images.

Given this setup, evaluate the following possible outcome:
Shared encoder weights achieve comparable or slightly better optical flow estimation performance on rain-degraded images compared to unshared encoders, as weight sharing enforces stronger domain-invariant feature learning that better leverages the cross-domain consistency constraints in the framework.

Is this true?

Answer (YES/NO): NO